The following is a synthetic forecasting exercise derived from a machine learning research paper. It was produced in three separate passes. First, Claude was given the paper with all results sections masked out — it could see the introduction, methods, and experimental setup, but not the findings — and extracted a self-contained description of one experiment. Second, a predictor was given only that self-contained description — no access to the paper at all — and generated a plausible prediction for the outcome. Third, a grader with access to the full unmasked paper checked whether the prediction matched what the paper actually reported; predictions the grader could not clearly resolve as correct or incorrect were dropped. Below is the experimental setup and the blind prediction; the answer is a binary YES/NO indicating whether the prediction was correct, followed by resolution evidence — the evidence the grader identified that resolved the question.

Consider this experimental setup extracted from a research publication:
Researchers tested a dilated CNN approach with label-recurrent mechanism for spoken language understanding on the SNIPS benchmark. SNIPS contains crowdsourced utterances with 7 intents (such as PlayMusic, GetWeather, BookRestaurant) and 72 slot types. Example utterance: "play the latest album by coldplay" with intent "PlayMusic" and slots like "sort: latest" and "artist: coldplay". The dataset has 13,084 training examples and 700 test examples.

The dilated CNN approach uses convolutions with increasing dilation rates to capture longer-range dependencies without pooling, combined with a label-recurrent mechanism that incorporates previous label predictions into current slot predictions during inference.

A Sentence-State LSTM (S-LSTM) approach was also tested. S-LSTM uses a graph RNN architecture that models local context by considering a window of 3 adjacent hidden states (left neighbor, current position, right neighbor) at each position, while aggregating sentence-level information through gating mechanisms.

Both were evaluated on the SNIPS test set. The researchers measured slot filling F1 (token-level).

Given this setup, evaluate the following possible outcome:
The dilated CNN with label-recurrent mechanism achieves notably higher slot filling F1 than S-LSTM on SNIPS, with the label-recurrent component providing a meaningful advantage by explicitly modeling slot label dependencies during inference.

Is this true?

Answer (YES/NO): NO